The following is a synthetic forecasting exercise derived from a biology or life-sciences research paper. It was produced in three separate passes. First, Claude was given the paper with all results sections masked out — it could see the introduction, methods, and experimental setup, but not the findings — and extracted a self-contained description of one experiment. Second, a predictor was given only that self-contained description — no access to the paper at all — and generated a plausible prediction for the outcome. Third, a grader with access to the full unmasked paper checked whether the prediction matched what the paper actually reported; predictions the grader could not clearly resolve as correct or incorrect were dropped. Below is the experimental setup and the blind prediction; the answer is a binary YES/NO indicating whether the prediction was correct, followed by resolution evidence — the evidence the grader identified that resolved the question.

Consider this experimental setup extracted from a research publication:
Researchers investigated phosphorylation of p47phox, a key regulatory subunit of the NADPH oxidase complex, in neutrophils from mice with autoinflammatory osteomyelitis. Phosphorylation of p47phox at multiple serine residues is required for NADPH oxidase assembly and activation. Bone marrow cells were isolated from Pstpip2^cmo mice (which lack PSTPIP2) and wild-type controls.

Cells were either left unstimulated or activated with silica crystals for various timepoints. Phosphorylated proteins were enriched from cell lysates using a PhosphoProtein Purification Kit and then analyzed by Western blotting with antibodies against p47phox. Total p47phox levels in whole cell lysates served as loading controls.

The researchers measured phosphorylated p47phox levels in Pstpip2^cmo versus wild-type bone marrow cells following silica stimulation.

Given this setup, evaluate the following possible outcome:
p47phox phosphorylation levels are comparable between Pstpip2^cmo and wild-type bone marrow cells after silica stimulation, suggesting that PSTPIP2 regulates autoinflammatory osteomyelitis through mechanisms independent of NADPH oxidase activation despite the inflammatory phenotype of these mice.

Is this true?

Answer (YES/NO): NO